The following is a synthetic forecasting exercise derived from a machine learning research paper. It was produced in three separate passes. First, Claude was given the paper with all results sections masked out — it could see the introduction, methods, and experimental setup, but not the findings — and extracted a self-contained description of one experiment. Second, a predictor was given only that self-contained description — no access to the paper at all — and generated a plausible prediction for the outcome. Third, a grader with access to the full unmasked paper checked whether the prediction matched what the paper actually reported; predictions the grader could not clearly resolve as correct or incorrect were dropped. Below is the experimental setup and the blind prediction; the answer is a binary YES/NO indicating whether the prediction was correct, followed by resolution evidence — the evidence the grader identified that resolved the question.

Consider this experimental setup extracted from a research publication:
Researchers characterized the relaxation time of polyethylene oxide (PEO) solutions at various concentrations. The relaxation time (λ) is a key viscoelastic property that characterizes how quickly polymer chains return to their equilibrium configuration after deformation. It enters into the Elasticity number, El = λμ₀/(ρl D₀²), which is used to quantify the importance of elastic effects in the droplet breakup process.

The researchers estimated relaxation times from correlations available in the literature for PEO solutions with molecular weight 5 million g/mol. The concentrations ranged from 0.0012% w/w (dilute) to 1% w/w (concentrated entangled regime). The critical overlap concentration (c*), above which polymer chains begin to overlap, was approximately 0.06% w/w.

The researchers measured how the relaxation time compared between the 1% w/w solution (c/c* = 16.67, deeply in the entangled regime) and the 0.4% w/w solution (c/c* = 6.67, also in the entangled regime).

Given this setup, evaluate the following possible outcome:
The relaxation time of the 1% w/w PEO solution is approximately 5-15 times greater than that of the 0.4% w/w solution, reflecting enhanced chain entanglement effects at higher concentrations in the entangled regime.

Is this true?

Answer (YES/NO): YES